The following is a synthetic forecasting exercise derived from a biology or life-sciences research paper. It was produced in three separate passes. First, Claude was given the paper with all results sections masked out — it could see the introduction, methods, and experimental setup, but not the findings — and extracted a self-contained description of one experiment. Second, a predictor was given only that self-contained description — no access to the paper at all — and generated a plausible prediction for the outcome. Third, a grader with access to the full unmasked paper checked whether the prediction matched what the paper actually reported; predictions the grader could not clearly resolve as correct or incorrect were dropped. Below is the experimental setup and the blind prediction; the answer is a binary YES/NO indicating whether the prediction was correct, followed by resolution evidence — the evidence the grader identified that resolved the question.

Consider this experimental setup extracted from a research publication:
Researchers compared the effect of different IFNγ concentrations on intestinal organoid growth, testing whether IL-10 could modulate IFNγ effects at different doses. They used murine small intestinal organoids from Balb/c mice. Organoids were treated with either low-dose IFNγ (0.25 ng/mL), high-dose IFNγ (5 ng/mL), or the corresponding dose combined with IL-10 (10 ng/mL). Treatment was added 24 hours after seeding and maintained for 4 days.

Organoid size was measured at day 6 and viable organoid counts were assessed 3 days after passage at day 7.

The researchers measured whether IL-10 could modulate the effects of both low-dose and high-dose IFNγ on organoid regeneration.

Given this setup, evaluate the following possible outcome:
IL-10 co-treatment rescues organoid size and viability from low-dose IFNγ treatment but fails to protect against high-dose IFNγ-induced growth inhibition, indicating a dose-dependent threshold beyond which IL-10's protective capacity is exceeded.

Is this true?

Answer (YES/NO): NO